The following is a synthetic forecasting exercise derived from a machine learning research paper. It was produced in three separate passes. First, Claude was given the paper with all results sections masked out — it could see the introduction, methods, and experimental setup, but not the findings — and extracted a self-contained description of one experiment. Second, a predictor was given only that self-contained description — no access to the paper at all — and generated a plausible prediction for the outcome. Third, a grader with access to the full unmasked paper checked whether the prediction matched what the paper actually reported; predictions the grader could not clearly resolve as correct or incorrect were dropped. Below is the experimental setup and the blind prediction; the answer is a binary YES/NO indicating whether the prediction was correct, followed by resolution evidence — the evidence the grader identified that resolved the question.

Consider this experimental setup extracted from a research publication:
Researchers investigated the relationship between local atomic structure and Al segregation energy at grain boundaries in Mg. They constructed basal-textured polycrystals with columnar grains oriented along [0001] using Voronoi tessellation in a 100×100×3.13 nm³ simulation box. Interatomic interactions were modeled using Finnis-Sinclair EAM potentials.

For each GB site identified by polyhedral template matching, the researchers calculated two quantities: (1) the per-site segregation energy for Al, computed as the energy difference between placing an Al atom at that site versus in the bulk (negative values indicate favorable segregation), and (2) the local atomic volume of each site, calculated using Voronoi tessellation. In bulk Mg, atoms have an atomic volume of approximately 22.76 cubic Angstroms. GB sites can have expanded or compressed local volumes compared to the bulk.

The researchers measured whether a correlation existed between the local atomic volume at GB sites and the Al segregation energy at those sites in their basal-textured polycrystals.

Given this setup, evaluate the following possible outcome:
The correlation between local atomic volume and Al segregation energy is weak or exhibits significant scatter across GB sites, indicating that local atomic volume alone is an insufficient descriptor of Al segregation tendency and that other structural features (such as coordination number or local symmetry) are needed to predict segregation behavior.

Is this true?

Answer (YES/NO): NO